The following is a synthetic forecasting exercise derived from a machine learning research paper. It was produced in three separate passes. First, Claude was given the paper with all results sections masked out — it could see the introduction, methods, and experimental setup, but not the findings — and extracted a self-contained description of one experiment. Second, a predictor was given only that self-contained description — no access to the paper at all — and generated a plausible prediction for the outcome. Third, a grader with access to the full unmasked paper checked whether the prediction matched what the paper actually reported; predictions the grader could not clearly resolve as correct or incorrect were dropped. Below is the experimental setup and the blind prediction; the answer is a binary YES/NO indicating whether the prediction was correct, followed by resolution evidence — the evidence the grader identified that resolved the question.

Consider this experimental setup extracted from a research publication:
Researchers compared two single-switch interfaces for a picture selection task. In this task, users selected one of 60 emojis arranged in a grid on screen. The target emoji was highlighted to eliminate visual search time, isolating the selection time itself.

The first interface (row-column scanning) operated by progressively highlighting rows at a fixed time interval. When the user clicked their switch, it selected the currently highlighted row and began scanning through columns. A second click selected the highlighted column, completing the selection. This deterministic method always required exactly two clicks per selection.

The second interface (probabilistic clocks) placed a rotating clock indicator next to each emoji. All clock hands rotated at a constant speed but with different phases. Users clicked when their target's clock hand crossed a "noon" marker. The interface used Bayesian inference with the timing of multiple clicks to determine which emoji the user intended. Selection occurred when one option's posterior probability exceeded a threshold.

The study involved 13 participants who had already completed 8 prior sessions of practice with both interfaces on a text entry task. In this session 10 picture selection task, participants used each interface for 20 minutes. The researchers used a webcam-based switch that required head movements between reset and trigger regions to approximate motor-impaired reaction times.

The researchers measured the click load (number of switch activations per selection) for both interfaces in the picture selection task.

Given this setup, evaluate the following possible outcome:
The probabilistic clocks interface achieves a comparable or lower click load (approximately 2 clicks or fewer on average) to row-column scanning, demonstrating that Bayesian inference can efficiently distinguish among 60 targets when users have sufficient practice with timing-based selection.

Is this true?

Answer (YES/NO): NO